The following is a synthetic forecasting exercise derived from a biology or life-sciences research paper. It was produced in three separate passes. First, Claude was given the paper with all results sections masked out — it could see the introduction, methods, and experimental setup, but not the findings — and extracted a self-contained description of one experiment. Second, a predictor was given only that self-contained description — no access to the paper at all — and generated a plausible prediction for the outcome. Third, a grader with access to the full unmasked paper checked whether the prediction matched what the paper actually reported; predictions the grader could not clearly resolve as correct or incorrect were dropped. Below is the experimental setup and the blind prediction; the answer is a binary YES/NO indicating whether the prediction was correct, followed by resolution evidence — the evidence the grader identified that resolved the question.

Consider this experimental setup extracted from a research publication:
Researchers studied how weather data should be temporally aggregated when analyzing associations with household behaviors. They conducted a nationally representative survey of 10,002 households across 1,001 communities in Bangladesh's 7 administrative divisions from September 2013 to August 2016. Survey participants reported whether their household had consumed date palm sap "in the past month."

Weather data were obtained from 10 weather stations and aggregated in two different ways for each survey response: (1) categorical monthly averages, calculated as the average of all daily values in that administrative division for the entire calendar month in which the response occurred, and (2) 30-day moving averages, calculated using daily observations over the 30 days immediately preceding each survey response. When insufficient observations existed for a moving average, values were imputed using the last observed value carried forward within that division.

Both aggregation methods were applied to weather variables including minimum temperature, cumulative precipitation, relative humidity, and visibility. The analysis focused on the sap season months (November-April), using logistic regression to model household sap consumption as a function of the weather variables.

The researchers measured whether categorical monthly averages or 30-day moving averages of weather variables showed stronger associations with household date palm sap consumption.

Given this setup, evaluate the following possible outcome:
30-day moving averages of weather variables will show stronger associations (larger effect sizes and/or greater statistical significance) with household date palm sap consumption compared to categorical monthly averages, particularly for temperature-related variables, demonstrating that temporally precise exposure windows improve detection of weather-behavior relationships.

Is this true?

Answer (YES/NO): NO